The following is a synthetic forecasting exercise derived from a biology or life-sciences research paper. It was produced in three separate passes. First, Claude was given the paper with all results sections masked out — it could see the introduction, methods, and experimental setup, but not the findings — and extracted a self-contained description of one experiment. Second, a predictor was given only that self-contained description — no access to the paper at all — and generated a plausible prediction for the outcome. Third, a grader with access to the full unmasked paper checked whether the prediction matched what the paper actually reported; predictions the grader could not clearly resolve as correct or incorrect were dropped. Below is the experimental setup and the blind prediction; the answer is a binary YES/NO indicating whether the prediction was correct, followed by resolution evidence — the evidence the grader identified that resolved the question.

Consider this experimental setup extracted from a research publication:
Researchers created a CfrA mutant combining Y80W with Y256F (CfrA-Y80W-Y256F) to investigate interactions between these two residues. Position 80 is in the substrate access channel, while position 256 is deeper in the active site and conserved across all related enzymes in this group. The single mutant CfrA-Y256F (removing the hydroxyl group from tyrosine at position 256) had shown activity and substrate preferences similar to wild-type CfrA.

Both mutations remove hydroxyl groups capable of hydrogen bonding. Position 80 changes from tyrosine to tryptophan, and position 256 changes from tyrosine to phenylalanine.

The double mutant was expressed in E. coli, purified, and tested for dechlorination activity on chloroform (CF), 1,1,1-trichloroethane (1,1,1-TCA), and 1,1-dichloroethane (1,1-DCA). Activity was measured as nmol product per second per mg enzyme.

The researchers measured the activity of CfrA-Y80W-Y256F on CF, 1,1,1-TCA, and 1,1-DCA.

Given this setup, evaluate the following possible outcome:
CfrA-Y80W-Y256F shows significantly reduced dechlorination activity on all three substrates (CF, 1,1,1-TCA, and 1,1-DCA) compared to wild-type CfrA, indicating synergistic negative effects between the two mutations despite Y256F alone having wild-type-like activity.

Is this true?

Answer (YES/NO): YES